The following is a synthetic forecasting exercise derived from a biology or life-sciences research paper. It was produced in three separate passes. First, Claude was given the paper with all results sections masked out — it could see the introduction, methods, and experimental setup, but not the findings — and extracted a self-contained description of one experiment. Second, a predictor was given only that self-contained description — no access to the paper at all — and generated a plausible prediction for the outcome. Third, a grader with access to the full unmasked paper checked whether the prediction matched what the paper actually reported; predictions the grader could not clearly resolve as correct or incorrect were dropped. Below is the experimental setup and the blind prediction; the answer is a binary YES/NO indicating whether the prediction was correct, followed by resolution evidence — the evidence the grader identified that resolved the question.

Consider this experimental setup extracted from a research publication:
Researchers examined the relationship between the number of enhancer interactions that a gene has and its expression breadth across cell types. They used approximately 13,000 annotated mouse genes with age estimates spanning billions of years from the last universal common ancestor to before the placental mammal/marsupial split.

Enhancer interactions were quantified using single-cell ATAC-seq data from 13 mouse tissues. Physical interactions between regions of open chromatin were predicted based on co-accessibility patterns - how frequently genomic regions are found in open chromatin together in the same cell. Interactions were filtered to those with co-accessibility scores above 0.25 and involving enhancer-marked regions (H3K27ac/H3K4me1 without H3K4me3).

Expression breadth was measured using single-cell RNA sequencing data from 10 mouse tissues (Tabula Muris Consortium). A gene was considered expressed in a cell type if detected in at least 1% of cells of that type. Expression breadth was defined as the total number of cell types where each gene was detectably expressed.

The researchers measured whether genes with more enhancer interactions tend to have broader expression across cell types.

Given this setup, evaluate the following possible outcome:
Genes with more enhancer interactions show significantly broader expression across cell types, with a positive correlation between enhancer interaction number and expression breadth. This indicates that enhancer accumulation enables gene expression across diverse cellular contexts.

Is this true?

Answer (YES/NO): YES